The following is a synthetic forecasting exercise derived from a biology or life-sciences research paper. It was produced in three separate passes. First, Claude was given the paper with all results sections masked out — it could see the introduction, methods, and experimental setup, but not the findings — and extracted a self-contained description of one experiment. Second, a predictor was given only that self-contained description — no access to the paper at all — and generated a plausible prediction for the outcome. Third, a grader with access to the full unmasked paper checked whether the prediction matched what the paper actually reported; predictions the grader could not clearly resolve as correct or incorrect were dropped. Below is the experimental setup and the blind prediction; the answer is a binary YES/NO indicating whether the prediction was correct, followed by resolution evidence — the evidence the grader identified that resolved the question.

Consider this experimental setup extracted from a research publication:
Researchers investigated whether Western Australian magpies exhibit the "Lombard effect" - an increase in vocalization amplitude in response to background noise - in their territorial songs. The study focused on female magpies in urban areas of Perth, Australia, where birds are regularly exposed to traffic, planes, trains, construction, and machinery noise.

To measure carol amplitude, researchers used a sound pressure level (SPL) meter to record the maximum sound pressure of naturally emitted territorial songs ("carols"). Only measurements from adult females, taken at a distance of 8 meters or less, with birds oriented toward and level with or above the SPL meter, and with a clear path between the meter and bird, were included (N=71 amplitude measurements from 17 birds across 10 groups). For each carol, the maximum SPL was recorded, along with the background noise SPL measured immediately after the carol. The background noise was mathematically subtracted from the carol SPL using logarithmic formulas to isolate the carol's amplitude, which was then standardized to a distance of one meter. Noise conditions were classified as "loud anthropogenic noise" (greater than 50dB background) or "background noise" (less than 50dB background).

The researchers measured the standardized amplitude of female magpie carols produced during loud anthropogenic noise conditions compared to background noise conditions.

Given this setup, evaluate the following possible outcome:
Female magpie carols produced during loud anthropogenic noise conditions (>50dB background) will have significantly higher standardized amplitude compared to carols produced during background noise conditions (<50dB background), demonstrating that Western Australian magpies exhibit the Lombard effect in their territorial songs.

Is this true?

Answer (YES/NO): NO